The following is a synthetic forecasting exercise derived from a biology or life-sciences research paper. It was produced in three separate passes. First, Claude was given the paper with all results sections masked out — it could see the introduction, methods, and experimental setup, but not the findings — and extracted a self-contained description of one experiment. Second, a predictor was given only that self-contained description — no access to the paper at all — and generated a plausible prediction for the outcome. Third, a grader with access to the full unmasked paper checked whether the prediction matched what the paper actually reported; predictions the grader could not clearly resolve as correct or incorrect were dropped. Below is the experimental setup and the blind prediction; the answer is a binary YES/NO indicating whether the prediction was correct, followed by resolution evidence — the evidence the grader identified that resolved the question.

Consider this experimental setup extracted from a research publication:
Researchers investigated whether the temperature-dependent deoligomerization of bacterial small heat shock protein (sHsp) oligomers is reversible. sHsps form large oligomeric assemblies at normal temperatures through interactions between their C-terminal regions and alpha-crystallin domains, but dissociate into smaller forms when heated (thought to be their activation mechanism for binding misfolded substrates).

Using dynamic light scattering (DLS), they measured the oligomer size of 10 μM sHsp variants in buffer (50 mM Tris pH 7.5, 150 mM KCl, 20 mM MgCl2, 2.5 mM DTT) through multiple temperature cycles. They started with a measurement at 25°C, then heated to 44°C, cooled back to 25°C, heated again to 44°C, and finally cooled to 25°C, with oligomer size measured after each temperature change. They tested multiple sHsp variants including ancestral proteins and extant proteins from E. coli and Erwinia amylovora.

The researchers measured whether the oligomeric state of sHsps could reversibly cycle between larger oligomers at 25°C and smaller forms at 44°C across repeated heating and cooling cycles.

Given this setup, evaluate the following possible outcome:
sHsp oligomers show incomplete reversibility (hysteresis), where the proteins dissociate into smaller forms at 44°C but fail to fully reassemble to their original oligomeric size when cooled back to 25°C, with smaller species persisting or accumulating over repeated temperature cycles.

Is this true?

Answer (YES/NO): NO